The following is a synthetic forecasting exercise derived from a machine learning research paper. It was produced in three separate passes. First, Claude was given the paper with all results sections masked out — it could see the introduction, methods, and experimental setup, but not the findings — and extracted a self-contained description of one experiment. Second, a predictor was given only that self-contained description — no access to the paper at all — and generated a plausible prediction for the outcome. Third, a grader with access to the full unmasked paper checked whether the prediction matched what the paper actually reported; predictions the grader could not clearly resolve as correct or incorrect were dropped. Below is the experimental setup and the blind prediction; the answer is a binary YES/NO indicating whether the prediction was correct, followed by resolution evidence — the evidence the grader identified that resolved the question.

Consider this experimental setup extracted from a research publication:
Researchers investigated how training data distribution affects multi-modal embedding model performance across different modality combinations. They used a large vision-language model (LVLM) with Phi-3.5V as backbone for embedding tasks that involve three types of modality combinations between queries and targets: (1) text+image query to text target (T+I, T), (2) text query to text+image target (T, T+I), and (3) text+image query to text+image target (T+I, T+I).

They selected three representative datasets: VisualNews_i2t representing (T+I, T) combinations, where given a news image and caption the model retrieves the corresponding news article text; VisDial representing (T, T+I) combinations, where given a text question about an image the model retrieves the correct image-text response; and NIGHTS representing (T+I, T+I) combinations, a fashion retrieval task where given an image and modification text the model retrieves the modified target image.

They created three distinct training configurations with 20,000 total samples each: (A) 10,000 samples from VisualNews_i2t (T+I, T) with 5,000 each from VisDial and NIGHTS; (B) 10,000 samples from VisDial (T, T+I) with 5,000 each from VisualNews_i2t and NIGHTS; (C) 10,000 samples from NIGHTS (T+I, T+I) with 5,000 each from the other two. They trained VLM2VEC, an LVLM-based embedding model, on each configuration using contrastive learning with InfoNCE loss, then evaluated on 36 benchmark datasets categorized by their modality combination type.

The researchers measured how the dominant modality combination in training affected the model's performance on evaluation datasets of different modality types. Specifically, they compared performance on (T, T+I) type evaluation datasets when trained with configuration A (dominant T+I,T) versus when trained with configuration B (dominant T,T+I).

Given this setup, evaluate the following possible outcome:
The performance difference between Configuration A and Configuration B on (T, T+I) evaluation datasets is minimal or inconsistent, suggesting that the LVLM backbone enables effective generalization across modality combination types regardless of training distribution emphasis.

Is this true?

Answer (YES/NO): NO